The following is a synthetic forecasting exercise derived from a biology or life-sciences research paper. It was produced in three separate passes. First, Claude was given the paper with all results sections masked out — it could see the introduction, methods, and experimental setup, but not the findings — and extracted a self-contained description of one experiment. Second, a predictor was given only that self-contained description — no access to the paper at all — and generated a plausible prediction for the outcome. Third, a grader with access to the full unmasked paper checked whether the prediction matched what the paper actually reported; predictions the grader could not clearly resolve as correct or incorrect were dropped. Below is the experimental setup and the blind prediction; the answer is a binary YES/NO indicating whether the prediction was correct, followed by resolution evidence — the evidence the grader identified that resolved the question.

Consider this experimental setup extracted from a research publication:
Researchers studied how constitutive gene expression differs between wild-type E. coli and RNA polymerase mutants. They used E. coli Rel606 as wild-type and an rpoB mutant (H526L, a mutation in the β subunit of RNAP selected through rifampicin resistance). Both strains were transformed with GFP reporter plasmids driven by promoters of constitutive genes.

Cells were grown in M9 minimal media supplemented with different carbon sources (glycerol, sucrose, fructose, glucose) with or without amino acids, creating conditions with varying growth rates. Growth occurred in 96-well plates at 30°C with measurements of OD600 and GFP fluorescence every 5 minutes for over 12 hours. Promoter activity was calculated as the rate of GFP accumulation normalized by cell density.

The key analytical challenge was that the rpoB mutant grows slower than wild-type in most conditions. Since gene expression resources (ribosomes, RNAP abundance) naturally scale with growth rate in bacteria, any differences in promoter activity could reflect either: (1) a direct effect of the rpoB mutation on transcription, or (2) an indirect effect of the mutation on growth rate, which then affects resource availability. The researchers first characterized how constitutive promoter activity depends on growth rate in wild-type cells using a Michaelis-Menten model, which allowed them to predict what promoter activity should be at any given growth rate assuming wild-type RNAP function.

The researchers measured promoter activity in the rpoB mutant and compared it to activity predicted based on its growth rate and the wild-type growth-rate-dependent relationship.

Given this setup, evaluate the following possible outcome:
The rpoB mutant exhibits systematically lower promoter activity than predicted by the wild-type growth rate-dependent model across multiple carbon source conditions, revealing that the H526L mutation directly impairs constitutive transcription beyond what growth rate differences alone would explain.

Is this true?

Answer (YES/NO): YES